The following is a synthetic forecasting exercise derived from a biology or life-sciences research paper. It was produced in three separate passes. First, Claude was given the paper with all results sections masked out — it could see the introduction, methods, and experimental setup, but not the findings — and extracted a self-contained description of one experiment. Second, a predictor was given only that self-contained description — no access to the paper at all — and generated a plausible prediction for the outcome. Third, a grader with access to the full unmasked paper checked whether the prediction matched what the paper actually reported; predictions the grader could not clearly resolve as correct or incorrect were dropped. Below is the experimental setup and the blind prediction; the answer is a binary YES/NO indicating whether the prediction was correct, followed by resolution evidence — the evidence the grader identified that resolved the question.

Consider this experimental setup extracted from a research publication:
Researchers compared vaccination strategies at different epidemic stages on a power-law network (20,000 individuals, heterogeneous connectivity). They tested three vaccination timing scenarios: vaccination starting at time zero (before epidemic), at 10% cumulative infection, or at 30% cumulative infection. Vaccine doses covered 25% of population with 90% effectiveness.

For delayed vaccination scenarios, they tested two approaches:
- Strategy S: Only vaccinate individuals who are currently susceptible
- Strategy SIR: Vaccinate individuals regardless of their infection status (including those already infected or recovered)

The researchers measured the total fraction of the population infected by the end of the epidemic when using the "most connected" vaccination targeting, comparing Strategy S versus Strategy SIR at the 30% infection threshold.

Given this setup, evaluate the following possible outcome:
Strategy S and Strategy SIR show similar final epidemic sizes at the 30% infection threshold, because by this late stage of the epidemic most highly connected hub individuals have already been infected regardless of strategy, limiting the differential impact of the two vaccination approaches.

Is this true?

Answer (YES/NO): NO